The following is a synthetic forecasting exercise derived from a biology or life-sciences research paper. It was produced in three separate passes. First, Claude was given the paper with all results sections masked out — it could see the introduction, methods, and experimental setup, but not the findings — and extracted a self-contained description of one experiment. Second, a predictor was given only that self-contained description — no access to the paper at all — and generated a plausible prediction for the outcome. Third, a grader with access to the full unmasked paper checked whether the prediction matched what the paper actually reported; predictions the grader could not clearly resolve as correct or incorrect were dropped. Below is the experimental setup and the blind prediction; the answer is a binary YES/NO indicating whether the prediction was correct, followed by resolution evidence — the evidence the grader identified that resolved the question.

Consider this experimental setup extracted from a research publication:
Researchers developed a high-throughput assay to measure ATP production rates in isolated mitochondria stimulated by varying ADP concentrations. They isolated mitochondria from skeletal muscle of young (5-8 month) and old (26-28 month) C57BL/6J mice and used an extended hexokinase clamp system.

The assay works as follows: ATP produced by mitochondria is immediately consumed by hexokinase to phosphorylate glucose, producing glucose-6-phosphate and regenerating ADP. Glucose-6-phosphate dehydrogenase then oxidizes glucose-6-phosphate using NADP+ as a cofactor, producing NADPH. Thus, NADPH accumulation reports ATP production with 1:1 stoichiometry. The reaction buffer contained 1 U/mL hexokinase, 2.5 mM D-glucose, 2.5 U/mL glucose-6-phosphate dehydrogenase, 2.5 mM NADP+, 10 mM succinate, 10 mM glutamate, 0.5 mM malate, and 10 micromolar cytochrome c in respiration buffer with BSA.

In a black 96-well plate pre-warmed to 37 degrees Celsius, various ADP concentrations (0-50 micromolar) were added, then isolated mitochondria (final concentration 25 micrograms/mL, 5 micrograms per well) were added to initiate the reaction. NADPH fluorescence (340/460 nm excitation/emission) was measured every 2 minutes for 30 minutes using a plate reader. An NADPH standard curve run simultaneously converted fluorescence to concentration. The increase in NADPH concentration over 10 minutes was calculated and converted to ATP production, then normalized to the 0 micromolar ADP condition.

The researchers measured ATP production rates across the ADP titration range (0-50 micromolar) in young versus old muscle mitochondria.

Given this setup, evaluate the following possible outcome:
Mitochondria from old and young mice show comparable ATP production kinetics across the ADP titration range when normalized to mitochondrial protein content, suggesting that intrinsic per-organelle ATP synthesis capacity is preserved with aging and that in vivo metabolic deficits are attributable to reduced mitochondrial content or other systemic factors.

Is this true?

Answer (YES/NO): NO